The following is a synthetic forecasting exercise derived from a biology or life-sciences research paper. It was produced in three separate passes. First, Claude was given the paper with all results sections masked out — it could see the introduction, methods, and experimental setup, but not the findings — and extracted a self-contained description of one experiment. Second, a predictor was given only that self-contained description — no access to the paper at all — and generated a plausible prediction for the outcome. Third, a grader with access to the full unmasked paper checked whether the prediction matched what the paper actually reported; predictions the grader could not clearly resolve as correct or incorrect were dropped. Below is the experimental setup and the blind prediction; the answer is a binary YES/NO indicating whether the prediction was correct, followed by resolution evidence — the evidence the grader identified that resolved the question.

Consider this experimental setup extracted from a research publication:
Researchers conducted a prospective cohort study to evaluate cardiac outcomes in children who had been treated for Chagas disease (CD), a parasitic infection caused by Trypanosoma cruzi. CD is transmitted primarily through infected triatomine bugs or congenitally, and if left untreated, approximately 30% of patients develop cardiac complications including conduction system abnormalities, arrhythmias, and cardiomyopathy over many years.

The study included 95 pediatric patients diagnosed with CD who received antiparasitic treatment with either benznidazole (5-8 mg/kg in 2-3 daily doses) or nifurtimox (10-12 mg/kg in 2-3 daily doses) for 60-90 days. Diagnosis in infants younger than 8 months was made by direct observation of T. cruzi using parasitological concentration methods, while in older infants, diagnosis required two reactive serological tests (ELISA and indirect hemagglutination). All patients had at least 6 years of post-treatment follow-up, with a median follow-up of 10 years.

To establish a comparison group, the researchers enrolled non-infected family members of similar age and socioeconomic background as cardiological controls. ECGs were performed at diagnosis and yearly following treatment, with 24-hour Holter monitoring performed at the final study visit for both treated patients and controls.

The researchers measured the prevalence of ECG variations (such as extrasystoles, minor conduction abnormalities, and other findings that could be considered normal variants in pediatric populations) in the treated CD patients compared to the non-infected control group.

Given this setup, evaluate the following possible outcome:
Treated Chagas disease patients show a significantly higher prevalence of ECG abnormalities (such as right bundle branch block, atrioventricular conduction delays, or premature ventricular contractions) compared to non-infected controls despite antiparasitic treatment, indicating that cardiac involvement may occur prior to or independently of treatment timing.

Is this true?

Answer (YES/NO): NO